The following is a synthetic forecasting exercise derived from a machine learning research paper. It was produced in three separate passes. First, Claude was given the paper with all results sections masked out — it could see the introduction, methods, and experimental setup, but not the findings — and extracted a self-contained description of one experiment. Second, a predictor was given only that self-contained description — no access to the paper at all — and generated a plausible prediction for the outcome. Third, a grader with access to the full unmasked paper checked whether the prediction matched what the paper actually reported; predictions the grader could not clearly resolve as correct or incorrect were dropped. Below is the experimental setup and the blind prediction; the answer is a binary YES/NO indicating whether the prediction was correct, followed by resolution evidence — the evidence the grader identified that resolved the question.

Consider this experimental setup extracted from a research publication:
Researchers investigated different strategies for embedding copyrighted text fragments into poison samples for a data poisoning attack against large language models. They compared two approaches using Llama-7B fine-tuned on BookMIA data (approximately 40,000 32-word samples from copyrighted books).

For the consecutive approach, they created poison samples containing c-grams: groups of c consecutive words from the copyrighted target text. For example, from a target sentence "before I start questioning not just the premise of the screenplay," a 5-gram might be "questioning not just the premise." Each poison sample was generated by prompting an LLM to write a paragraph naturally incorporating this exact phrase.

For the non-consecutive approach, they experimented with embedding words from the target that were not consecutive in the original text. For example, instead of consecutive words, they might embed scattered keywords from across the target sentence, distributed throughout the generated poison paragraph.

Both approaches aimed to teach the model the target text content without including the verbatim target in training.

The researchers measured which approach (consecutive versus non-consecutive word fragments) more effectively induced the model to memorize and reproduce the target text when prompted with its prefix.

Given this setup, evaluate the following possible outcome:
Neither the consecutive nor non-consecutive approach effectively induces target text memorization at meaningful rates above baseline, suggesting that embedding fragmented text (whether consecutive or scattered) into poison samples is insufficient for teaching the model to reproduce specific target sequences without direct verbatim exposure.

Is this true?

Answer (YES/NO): NO